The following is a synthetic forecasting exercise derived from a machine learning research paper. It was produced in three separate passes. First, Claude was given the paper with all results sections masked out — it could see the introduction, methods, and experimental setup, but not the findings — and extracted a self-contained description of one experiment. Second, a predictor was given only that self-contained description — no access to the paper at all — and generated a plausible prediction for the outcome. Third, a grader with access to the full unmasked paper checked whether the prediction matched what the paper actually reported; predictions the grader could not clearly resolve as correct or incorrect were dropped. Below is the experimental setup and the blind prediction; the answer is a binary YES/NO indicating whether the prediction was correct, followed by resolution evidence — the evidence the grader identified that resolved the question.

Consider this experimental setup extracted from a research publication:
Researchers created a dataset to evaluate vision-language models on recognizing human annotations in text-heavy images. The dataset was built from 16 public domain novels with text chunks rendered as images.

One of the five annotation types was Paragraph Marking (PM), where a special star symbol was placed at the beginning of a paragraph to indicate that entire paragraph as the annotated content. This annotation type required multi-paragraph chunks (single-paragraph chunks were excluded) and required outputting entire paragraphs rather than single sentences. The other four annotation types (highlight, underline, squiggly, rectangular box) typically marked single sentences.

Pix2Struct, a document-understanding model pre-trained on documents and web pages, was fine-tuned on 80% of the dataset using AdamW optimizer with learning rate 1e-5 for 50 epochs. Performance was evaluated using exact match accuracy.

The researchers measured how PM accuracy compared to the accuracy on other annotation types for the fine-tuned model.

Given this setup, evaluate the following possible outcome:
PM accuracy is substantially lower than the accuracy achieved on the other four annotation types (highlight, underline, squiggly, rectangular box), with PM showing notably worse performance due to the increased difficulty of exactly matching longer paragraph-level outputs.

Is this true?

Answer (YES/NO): YES